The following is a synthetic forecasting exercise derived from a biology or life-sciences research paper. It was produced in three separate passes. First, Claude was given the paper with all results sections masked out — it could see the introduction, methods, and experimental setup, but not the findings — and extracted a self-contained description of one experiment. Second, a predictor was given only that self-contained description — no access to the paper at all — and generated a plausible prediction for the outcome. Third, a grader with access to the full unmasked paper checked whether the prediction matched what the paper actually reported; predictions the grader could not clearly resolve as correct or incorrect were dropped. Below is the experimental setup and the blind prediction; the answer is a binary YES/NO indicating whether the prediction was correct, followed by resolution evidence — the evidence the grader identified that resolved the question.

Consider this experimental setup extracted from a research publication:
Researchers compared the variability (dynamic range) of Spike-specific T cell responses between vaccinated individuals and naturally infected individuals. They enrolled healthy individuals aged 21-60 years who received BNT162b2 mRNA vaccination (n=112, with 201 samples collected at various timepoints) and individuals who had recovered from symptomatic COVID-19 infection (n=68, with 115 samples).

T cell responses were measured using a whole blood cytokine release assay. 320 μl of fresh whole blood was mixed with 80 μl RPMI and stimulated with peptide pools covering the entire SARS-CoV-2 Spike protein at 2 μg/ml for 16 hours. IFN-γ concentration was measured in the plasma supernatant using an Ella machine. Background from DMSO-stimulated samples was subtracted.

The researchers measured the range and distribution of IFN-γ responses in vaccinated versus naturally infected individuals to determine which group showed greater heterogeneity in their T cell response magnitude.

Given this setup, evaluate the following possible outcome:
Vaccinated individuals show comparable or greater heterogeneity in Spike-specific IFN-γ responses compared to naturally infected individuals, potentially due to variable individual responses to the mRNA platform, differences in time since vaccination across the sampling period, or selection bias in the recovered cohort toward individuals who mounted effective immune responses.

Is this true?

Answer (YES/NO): YES